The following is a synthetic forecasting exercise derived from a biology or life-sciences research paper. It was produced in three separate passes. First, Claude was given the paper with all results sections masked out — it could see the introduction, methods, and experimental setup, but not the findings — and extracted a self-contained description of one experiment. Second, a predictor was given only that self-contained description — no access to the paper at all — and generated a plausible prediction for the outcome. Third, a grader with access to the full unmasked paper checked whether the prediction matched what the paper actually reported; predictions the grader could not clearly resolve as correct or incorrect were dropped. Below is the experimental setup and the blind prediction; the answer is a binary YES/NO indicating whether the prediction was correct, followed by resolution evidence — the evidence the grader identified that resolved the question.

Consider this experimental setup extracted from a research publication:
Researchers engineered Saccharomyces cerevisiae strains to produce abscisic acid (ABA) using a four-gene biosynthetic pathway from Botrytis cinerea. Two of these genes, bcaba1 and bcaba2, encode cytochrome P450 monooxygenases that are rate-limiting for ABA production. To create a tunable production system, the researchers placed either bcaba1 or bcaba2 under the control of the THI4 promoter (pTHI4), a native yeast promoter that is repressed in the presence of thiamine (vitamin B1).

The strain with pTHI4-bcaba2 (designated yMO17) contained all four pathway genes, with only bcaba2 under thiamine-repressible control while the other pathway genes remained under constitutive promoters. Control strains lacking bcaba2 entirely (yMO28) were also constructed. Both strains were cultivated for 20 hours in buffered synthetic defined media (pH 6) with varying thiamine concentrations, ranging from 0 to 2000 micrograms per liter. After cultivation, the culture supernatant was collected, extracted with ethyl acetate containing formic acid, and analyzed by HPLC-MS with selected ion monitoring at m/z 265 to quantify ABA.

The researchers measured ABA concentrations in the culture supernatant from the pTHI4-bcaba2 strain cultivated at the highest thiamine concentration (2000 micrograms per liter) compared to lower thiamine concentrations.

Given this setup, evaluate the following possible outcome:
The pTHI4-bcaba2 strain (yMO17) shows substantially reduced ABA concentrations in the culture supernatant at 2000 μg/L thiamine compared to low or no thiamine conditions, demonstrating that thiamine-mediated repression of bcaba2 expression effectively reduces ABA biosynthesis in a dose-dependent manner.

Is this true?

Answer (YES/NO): YES